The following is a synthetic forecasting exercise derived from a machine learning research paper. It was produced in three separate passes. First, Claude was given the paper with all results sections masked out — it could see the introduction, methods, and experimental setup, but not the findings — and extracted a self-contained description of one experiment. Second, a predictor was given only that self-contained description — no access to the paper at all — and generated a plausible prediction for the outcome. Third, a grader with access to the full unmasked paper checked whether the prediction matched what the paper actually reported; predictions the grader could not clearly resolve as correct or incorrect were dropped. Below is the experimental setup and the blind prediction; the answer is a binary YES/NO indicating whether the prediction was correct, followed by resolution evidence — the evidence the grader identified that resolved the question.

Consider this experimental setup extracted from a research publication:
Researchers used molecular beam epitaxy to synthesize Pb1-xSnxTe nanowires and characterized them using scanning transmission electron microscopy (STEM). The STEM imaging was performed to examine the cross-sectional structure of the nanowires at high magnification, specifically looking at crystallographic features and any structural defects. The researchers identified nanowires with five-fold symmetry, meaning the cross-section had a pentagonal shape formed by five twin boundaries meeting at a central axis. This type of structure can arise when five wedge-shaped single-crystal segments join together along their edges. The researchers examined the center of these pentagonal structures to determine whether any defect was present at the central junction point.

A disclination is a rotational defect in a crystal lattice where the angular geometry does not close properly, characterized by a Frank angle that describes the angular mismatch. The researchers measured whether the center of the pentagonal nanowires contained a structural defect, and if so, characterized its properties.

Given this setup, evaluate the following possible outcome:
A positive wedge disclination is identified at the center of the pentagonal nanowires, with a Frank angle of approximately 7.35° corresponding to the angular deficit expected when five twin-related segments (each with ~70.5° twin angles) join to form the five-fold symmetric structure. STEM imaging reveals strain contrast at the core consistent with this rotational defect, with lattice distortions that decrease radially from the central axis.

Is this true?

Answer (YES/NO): NO